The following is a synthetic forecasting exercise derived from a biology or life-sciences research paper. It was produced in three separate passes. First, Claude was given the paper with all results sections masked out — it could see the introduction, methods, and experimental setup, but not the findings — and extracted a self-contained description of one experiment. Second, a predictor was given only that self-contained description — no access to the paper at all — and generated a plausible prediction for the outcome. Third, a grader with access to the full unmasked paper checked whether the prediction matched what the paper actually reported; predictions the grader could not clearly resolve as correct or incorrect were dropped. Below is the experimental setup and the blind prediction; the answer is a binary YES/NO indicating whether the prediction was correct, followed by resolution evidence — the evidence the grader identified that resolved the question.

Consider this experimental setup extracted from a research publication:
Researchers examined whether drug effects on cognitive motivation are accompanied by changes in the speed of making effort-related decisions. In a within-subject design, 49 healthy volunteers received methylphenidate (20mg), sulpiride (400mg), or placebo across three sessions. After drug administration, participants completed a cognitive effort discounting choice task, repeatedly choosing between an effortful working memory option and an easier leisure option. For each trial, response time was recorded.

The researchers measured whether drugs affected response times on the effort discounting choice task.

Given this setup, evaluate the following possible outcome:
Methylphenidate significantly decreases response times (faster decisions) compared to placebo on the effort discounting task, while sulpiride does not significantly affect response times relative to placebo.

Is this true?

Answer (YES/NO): NO